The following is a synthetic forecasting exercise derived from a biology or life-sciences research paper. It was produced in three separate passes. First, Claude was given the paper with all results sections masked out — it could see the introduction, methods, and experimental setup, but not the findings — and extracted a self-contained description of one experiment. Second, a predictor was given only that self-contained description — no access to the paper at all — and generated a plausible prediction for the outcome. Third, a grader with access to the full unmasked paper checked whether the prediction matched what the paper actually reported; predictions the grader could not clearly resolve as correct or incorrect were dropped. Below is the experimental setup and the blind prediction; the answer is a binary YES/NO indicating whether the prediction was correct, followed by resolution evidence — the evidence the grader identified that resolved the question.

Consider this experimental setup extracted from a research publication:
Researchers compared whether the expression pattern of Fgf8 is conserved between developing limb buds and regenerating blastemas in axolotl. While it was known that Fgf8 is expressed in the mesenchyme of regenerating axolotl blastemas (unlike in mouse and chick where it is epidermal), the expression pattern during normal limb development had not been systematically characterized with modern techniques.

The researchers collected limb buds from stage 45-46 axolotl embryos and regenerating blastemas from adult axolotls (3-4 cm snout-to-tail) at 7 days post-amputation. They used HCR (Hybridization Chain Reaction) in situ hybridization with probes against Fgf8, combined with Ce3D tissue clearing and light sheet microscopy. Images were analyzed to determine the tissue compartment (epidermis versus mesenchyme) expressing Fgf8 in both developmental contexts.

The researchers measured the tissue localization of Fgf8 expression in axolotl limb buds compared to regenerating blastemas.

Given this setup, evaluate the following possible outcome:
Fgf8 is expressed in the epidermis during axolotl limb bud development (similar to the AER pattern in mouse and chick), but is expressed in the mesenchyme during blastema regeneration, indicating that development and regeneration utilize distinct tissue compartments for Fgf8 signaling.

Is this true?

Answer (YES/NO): NO